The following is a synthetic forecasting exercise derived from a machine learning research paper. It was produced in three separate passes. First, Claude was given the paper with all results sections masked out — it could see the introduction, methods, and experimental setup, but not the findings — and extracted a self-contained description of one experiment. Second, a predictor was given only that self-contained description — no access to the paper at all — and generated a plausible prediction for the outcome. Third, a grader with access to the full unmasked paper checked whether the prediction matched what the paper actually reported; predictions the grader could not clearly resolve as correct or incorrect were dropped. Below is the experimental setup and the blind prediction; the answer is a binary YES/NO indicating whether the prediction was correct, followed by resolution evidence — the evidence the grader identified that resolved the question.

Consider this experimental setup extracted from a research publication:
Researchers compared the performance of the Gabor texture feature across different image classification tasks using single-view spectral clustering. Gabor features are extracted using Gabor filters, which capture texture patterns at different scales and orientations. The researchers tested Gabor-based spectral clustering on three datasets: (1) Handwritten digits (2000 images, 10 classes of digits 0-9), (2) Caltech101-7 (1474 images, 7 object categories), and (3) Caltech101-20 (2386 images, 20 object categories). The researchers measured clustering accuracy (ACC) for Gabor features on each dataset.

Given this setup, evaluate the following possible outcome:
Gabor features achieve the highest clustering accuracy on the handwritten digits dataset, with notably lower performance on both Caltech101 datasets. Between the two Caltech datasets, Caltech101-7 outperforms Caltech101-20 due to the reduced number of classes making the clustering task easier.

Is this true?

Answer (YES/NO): NO